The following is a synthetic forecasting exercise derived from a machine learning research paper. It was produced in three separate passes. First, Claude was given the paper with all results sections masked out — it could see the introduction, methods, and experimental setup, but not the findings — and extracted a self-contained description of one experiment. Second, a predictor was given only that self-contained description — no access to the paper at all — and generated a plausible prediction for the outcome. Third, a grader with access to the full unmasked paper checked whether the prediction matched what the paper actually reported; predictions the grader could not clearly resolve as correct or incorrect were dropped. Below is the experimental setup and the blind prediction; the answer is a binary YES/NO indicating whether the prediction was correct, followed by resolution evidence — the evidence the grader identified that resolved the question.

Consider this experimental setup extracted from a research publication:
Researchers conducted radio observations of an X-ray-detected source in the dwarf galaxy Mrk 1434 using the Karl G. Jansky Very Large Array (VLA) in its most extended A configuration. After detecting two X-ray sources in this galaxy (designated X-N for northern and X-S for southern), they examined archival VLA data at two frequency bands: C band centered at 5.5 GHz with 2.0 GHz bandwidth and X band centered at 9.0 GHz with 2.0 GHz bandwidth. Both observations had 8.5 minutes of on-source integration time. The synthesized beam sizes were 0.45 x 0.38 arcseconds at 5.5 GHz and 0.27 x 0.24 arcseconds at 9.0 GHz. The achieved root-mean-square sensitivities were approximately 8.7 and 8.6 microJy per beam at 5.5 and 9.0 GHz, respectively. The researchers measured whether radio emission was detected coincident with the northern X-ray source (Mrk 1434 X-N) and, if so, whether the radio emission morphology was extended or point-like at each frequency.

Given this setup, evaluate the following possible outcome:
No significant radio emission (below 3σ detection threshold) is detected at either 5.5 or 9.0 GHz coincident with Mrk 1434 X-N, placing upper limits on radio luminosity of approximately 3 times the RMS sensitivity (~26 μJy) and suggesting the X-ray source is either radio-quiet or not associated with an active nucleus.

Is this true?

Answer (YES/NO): NO